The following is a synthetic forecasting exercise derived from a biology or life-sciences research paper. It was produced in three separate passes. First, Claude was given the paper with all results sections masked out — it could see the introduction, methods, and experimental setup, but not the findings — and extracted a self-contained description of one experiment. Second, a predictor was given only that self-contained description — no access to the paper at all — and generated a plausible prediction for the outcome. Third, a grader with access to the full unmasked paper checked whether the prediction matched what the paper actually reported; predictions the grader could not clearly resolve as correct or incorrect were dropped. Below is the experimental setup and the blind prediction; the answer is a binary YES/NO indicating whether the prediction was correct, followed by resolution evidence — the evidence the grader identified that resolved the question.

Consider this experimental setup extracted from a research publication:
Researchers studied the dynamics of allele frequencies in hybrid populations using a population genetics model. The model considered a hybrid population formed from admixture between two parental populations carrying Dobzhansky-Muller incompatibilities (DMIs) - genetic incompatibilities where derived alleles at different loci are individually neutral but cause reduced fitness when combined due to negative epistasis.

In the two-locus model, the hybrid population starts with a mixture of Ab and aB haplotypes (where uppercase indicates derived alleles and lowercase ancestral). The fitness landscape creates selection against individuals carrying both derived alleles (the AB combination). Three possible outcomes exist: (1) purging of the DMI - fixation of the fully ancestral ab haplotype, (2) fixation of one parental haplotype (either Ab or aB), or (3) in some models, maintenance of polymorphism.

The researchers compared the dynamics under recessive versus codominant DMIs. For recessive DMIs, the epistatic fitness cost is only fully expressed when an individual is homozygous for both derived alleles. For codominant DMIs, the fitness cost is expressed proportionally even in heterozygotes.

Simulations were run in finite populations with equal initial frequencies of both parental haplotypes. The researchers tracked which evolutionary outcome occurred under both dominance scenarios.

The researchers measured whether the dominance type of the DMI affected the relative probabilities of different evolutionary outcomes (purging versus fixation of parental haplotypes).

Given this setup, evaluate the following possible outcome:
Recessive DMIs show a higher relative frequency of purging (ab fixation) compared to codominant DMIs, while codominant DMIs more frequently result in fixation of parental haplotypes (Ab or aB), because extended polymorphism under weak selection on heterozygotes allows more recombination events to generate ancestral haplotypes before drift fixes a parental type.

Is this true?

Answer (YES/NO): NO